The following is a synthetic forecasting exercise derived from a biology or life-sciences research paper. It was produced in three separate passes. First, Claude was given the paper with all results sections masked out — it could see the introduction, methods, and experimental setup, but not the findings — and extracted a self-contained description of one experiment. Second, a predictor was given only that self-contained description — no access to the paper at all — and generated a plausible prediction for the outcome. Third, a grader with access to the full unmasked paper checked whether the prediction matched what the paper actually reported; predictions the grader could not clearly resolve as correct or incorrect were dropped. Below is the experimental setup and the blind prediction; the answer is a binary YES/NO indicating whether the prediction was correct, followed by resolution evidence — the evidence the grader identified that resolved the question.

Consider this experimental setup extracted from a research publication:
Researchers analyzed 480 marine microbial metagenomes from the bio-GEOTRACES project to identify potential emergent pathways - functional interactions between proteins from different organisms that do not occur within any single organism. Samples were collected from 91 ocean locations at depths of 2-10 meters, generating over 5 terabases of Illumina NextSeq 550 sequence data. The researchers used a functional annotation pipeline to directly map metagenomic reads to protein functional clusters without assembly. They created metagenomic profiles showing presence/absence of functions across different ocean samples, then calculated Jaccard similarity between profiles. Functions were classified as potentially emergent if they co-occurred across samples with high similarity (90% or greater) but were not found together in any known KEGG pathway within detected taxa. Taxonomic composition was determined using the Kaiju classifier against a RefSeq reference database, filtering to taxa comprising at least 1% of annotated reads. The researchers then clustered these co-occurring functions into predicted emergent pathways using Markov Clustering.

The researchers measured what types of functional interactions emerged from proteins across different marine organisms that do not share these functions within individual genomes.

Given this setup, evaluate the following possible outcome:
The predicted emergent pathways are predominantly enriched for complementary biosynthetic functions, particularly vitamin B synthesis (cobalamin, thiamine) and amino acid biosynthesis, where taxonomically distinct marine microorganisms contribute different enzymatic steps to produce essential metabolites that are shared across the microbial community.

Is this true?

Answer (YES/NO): NO